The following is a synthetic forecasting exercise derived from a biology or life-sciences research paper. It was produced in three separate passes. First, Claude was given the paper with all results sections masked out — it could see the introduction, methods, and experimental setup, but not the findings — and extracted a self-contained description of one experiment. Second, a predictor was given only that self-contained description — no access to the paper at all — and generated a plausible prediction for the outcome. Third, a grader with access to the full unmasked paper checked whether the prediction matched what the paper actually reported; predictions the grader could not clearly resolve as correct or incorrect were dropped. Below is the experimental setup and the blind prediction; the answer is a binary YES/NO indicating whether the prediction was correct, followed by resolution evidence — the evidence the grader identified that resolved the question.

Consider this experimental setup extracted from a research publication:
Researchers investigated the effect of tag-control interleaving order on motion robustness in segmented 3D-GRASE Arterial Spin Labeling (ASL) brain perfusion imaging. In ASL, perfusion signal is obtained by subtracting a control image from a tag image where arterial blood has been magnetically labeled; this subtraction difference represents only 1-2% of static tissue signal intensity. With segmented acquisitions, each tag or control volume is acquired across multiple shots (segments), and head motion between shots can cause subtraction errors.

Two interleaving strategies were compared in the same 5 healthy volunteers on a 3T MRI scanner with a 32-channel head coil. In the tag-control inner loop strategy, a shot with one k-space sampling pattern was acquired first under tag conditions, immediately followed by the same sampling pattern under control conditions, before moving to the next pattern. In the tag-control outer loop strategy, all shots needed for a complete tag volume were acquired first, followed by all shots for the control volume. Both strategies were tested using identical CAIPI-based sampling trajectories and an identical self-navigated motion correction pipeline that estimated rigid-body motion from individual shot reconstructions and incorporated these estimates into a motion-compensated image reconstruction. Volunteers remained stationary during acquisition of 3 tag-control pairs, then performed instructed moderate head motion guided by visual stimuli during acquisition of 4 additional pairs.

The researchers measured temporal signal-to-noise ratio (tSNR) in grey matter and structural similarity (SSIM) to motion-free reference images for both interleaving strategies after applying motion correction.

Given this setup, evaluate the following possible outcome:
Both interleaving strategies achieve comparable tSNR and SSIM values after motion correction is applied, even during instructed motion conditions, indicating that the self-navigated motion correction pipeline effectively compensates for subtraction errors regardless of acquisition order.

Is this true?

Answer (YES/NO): NO